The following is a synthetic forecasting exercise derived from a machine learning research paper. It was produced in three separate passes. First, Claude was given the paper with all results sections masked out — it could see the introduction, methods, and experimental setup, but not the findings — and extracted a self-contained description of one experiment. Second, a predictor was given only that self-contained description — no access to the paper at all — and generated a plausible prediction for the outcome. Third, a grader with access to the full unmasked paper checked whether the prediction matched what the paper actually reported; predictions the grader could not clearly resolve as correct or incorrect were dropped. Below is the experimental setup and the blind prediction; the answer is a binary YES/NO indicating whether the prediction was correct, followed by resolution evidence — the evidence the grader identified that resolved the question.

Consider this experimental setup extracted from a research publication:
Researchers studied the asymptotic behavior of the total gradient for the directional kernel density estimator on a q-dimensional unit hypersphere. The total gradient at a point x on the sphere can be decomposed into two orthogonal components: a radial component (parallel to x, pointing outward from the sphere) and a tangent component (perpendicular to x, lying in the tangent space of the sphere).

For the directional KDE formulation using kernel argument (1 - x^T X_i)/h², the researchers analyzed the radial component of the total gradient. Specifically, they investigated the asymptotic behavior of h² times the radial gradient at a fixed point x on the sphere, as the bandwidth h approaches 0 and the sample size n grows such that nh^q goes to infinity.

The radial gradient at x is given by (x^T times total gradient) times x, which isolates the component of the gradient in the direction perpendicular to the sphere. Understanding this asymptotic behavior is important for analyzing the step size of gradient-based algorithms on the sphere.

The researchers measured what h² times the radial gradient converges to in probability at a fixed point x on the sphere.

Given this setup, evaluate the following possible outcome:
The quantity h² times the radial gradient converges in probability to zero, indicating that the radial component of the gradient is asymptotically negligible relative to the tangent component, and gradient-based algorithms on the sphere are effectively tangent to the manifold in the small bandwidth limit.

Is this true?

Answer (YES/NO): NO